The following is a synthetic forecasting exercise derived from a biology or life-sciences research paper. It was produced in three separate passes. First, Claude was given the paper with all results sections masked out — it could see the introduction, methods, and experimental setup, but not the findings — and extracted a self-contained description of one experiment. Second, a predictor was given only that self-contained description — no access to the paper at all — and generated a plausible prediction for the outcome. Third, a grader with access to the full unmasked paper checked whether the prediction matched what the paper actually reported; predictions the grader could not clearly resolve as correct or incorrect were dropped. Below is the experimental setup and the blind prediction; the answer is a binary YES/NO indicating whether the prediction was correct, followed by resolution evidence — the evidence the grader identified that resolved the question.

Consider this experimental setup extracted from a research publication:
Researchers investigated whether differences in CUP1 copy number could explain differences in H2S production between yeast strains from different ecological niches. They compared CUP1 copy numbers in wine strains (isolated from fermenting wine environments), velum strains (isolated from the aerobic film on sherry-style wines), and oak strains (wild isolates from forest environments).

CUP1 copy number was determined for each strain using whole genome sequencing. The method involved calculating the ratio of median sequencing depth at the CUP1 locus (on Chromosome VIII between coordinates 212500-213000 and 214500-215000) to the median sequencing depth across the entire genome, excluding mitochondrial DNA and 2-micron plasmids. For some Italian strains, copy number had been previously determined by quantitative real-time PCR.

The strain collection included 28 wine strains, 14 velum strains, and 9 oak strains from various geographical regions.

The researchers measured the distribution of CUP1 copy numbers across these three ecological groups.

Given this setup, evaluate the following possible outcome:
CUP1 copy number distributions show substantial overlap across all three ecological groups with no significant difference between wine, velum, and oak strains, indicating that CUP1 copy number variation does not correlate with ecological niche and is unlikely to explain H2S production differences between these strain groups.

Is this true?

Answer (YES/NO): NO